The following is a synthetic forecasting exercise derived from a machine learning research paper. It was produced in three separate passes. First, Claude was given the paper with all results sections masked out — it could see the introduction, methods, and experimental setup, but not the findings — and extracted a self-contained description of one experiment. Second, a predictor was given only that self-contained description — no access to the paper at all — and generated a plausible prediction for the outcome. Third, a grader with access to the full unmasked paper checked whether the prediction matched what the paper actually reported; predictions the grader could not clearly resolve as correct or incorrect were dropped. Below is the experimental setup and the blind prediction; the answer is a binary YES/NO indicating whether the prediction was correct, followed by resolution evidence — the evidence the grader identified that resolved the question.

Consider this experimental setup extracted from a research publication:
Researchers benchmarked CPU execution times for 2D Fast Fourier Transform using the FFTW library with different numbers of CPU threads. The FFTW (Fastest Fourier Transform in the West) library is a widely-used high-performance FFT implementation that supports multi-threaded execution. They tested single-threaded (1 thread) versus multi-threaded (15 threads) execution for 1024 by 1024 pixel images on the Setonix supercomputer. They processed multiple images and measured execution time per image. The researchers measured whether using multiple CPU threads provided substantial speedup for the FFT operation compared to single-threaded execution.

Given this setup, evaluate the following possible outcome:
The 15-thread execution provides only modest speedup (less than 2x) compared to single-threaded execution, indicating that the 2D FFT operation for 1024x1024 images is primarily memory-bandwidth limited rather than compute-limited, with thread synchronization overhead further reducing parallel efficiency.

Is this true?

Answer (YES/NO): NO